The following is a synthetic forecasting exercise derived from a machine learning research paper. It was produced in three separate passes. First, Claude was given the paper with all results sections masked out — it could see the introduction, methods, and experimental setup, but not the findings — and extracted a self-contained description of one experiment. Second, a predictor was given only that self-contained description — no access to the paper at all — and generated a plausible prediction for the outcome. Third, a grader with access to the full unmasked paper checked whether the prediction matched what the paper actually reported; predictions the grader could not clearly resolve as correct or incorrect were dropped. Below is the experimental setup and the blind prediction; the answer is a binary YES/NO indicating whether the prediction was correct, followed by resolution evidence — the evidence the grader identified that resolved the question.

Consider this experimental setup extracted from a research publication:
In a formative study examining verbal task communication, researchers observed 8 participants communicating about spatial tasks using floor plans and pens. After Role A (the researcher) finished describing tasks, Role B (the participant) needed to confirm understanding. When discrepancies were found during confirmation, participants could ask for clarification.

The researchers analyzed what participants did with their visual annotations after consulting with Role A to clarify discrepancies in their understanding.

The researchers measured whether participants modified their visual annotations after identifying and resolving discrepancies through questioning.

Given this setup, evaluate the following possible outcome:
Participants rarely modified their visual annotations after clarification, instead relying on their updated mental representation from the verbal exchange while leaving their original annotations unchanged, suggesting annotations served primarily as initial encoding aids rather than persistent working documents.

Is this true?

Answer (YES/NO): NO